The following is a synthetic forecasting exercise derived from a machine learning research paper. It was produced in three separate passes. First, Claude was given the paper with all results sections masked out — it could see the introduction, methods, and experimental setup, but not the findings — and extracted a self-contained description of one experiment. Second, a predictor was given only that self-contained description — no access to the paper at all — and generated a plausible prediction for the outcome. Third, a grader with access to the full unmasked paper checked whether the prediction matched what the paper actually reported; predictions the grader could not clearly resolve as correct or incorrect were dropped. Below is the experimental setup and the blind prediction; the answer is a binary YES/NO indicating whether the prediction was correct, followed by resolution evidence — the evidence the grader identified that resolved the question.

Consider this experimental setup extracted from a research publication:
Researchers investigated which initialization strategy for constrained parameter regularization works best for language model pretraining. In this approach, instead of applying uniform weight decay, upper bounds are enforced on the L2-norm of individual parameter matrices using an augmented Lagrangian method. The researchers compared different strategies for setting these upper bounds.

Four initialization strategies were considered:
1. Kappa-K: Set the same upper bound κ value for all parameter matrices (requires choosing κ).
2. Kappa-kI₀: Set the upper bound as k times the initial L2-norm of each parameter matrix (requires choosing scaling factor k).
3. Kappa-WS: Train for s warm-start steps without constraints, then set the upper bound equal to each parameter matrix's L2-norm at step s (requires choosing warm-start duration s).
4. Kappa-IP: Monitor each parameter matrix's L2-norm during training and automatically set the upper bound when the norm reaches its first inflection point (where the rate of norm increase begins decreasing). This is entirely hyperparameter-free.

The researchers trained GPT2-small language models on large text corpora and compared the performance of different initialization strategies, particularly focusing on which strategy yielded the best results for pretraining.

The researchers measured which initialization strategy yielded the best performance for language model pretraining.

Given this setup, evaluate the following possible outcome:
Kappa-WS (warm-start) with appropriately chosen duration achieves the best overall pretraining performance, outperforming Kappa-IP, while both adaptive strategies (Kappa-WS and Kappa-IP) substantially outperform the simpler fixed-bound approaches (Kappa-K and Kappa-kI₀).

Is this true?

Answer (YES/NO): NO